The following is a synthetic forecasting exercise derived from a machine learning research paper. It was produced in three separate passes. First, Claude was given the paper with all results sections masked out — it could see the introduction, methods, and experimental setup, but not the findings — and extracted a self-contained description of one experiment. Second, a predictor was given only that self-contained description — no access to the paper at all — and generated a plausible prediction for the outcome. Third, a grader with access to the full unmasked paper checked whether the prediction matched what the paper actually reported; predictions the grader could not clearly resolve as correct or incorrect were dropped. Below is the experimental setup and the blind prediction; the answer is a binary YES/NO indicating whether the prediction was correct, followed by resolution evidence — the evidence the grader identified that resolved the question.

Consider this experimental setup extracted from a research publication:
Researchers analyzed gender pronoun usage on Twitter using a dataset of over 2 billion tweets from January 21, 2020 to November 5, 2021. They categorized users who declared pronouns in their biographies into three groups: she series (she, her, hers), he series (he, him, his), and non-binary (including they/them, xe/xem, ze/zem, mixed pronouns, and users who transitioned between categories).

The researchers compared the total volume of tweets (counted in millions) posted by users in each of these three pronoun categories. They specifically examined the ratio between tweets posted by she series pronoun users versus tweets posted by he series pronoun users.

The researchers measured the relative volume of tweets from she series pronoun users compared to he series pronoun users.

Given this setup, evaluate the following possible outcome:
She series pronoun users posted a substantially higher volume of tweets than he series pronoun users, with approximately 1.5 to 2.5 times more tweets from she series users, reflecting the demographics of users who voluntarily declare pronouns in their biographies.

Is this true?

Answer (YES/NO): YES